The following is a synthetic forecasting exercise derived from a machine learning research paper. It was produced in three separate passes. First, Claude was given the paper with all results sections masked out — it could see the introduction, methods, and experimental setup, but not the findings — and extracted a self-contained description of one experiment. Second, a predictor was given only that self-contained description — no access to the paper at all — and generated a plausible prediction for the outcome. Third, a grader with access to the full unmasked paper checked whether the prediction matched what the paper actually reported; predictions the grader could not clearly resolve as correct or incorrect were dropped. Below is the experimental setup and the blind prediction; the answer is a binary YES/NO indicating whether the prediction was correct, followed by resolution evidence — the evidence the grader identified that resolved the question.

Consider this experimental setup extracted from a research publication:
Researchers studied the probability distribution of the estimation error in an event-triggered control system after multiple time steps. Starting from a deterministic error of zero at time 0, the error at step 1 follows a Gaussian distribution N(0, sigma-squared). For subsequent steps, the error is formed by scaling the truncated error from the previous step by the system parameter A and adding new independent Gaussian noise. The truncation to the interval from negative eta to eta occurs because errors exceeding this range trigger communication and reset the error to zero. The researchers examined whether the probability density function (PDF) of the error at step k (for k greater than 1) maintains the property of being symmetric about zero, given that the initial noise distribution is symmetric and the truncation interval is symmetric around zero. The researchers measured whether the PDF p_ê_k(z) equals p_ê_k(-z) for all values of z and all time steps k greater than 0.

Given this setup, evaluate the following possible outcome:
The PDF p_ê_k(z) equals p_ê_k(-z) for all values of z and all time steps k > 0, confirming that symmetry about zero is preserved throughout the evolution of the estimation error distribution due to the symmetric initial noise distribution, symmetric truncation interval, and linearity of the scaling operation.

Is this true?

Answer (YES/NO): YES